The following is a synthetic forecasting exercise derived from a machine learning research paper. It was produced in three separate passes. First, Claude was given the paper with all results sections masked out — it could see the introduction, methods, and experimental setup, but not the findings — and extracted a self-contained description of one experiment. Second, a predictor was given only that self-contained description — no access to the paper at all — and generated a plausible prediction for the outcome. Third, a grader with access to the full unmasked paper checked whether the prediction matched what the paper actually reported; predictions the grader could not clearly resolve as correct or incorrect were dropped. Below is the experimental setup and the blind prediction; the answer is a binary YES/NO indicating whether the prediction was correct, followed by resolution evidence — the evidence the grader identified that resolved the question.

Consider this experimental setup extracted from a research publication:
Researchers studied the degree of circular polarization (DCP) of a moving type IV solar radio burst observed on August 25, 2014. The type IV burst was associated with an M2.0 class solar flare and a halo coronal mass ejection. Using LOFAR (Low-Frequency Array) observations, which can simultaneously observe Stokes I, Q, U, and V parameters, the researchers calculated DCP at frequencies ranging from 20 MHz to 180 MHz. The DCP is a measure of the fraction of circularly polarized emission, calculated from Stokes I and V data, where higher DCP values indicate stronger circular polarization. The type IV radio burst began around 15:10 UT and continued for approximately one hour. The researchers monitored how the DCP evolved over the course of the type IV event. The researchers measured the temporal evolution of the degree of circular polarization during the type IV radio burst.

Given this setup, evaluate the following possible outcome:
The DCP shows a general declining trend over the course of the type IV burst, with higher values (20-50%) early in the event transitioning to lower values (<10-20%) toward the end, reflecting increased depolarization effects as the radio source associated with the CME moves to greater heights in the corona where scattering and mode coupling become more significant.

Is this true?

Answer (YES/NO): NO